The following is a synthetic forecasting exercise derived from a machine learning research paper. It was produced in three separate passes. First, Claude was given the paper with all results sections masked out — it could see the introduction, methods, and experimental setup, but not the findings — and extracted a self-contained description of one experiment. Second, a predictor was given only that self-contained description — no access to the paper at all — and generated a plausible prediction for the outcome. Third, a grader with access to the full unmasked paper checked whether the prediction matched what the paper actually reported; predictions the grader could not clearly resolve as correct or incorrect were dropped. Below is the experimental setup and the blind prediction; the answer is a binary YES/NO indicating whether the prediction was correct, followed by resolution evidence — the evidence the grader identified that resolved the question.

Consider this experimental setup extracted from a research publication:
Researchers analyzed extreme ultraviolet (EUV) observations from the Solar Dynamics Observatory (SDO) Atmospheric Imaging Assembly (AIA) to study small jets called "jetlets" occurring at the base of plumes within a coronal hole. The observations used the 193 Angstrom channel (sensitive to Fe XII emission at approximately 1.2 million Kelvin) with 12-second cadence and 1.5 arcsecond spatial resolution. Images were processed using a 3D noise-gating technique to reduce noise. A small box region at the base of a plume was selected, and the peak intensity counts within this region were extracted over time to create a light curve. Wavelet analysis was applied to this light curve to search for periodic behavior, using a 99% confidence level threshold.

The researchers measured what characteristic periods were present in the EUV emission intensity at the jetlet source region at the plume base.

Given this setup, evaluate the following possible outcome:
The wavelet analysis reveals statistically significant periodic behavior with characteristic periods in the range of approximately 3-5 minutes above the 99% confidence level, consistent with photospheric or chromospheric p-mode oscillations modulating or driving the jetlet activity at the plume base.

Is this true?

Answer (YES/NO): NO